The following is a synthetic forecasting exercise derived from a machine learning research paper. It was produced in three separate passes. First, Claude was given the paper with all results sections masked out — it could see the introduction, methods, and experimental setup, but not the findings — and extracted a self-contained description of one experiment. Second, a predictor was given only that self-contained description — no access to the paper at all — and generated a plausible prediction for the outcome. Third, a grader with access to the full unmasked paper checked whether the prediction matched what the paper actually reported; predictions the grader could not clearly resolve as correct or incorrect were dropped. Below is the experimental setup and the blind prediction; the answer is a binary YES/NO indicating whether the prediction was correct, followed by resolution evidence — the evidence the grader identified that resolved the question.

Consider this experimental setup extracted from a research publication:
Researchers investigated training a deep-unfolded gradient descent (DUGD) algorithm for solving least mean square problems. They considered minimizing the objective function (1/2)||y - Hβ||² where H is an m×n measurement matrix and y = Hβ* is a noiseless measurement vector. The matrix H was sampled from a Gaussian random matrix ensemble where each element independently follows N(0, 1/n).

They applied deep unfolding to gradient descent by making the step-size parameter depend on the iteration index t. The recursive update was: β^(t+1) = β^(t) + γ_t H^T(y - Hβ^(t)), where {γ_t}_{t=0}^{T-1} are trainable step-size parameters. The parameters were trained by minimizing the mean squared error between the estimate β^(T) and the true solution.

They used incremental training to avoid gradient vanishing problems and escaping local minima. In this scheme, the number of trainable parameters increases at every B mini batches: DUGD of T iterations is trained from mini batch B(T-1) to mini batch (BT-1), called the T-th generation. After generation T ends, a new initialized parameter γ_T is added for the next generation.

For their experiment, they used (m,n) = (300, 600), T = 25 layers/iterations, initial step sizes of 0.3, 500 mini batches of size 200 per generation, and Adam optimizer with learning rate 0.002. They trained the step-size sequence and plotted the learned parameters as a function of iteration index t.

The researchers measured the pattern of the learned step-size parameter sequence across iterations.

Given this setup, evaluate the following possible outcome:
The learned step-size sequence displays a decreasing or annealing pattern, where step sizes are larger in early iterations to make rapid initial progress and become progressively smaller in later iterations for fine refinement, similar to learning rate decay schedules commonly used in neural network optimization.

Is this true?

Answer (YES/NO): NO